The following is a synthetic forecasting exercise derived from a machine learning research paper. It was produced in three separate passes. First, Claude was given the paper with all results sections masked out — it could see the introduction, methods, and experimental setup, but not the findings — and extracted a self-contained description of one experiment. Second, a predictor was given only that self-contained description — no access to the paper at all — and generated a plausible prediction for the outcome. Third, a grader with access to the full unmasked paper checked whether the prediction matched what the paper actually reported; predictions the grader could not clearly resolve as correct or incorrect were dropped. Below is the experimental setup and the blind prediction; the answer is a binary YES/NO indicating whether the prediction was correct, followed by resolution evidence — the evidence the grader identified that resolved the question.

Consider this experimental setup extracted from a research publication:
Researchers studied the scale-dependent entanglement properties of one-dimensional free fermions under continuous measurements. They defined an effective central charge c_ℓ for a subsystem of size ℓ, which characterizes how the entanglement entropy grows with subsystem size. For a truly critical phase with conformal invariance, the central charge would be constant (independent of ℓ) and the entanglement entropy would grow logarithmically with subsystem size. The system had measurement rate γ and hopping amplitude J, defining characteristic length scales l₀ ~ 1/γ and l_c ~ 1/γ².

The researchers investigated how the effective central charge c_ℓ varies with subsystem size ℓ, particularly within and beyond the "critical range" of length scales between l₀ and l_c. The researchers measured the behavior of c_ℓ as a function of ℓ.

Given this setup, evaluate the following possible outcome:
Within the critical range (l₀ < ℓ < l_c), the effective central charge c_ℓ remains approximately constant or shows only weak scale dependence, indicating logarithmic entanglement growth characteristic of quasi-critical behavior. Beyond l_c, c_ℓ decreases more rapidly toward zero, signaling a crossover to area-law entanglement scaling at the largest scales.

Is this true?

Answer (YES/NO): NO